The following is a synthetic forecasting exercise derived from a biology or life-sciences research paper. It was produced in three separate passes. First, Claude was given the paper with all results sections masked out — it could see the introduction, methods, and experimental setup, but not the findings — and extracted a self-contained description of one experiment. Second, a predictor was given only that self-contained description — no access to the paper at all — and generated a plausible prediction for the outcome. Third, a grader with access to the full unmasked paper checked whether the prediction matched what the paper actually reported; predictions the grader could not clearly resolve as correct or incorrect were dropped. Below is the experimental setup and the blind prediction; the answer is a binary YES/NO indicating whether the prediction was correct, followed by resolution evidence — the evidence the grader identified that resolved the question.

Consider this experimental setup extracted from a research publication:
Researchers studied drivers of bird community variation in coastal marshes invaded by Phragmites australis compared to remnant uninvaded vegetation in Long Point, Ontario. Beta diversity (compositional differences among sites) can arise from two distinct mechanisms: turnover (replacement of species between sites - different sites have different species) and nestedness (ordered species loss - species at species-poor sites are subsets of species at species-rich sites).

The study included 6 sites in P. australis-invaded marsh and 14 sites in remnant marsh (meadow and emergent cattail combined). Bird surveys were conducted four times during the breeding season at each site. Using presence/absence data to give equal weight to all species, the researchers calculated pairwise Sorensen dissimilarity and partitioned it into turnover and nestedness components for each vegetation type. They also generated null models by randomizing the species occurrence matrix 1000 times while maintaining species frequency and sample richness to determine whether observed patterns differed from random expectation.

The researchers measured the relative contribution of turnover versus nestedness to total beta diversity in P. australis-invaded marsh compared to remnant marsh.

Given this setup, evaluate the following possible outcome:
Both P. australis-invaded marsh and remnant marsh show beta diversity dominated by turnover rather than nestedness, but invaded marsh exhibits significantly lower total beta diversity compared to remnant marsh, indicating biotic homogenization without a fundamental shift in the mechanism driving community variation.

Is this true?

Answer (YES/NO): YES